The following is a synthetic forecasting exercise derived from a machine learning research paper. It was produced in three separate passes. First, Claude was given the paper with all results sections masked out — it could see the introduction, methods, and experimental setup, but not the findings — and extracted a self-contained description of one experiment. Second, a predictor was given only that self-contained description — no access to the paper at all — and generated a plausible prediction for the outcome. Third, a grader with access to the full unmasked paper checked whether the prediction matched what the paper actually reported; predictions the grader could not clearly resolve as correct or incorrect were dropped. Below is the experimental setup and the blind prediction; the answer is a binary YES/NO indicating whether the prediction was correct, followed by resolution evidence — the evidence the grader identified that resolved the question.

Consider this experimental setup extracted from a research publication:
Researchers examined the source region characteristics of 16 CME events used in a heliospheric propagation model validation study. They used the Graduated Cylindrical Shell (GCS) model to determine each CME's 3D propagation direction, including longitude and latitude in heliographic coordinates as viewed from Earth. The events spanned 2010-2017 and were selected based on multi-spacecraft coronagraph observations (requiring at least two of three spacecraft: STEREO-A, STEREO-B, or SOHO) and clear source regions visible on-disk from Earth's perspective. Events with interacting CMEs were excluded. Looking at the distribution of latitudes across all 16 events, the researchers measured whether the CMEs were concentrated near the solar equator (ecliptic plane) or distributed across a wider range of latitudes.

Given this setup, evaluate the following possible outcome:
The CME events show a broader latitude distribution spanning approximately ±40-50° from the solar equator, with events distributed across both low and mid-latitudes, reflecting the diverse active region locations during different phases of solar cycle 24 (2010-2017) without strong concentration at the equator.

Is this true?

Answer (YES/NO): NO